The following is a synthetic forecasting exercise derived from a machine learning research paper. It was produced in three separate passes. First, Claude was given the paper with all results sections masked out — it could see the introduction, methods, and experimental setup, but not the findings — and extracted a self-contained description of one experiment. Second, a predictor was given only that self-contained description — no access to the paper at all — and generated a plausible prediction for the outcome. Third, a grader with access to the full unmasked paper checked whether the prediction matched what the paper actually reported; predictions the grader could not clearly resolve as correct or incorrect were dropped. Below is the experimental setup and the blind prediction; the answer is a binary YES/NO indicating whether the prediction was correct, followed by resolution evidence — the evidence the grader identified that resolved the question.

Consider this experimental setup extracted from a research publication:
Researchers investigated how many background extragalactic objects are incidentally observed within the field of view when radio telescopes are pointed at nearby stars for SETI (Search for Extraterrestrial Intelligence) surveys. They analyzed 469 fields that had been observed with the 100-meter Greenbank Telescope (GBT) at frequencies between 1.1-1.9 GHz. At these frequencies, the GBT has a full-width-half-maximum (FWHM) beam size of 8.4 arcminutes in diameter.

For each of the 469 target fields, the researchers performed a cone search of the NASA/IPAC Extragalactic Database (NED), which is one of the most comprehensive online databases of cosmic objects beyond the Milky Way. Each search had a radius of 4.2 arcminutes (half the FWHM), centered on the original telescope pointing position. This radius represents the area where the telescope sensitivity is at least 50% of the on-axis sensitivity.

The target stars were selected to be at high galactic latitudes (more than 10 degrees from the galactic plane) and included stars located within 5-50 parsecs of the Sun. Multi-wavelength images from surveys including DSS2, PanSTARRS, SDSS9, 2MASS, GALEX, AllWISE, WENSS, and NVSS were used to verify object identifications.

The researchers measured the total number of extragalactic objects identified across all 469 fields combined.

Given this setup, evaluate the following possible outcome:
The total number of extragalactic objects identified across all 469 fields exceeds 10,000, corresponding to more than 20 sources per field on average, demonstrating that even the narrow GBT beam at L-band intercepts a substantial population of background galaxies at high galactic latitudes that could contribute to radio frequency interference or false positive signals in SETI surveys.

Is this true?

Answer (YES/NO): YES